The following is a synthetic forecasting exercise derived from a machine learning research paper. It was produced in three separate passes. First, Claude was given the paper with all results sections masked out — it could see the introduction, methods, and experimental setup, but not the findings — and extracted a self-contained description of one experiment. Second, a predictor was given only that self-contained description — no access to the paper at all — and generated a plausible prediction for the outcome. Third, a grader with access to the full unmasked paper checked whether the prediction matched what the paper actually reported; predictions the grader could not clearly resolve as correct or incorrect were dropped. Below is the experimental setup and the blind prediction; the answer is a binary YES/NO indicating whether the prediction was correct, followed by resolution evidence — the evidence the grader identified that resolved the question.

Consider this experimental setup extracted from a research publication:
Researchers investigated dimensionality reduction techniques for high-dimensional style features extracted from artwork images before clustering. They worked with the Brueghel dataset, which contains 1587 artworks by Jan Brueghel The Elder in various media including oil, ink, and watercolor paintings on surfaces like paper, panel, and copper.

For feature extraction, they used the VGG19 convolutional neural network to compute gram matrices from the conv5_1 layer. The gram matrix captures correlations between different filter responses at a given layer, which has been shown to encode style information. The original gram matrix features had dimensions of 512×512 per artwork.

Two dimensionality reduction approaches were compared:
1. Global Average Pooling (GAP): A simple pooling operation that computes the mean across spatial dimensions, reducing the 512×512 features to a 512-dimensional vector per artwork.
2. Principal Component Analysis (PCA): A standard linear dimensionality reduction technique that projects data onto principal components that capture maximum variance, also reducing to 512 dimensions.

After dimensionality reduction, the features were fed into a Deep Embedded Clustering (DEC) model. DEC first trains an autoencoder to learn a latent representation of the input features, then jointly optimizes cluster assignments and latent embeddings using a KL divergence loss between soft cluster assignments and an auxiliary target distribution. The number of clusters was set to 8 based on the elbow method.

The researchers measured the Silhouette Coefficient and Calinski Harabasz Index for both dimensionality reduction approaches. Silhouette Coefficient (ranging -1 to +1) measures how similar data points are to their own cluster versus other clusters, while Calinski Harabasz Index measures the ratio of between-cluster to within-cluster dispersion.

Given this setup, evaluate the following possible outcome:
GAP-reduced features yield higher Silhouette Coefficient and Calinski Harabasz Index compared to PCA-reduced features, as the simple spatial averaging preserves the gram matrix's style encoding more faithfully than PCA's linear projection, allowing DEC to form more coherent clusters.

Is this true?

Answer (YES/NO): NO